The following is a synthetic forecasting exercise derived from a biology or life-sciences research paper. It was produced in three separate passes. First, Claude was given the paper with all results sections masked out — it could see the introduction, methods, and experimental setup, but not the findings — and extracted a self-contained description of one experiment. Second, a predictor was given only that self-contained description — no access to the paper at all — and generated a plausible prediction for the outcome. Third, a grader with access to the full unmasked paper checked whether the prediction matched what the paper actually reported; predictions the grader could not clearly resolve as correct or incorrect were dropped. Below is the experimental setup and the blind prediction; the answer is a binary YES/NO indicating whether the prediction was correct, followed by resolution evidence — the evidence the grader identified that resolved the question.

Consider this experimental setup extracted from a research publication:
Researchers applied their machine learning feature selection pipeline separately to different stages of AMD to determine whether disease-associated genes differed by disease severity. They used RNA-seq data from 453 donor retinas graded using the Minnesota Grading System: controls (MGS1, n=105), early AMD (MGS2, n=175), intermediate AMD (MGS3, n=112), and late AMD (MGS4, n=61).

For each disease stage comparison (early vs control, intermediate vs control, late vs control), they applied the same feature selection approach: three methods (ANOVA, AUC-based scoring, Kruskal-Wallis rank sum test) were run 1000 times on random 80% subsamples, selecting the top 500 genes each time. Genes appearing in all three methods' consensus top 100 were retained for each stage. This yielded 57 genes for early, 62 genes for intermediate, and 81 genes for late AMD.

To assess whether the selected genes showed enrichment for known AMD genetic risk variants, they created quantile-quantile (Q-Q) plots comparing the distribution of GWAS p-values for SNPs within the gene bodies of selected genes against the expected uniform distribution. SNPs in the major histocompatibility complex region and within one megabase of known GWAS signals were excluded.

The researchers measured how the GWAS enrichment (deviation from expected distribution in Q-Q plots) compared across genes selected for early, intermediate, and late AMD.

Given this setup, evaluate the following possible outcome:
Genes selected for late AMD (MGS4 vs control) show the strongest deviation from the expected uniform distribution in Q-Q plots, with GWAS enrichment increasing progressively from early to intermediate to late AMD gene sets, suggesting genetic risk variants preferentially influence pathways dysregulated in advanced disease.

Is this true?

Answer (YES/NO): NO